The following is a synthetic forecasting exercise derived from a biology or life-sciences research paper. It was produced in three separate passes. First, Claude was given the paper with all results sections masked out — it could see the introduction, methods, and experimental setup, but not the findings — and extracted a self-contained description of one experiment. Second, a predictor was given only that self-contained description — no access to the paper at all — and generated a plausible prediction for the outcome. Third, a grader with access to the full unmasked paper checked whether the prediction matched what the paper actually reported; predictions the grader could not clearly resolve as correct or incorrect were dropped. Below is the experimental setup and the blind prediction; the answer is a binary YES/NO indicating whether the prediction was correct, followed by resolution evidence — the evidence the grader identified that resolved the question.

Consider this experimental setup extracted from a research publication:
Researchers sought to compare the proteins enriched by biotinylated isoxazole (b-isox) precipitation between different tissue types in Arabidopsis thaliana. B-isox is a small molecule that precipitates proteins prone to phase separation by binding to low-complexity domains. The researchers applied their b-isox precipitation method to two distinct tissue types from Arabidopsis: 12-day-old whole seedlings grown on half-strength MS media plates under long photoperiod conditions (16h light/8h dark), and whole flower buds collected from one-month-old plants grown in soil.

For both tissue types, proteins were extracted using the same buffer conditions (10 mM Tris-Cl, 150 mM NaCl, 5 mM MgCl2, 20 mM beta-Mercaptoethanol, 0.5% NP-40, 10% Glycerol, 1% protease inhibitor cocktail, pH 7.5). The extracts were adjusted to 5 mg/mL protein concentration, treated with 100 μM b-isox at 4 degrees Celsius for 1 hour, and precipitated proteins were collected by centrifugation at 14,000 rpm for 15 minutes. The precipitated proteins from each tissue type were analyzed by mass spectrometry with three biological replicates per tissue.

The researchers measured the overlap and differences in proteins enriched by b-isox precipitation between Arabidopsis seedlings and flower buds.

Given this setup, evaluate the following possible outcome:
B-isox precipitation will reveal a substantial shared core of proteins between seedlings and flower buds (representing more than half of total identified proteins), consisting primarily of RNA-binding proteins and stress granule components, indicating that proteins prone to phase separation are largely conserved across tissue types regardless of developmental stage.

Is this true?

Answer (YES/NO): YES